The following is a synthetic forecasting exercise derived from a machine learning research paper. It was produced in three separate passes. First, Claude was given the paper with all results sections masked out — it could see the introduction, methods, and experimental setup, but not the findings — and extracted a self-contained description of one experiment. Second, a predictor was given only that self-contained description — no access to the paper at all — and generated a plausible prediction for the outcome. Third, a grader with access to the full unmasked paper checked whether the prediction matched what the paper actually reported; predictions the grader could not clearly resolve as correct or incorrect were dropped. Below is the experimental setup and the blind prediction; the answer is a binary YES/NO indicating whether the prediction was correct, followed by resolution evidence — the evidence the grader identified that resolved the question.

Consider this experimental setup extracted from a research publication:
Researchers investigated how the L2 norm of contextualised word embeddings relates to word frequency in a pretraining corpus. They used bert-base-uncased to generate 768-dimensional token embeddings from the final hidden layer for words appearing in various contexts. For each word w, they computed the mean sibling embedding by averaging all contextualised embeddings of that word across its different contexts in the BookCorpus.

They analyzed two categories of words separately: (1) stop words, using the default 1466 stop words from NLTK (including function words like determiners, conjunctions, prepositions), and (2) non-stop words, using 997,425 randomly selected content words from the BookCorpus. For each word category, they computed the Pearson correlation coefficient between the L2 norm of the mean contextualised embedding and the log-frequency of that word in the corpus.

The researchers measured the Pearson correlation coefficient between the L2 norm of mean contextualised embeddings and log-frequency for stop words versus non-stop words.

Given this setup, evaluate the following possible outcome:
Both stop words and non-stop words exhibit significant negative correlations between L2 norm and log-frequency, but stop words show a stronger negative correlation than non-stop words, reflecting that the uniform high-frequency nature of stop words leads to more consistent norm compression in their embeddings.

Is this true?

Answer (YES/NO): NO